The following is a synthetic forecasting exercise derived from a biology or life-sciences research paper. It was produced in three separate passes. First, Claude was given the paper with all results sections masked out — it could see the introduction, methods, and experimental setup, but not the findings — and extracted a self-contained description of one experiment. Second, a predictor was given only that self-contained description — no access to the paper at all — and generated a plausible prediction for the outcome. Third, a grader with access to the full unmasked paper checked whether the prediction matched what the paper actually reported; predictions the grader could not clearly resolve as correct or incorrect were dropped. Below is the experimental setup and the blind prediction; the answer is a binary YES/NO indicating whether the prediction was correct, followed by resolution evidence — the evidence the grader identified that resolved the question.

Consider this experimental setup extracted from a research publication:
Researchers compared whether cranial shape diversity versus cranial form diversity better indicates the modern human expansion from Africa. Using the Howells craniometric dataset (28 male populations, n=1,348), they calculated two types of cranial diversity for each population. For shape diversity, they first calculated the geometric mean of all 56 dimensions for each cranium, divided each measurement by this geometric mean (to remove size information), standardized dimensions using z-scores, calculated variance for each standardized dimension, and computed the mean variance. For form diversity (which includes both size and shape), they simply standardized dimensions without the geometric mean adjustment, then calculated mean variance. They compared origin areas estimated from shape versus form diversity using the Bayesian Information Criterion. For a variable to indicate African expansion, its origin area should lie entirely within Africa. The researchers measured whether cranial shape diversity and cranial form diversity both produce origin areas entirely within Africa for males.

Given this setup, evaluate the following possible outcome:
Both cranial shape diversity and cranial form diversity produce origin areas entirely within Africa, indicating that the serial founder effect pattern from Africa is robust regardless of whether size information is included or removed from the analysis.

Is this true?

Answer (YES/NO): YES